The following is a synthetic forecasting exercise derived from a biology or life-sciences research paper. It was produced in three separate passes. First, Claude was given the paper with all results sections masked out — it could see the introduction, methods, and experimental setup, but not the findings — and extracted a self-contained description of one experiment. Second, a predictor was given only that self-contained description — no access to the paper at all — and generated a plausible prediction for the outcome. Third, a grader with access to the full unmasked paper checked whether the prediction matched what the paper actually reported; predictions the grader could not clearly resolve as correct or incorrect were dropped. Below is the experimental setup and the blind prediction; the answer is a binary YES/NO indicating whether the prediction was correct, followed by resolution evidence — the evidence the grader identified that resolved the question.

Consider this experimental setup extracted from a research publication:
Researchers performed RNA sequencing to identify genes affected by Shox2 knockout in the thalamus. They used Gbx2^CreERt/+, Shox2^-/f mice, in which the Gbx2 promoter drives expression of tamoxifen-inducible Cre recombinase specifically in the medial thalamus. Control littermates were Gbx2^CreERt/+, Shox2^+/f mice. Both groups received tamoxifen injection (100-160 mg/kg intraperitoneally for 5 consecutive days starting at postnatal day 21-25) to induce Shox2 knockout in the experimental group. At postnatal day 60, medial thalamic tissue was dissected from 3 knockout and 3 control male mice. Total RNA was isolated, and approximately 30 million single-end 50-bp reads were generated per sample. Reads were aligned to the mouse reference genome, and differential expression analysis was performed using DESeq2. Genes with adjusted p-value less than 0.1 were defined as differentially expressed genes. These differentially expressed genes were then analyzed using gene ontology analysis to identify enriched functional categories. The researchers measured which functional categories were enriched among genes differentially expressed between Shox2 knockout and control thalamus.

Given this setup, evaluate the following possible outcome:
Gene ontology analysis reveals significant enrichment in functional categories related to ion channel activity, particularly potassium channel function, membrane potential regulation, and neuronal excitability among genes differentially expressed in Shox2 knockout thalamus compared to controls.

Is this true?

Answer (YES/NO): NO